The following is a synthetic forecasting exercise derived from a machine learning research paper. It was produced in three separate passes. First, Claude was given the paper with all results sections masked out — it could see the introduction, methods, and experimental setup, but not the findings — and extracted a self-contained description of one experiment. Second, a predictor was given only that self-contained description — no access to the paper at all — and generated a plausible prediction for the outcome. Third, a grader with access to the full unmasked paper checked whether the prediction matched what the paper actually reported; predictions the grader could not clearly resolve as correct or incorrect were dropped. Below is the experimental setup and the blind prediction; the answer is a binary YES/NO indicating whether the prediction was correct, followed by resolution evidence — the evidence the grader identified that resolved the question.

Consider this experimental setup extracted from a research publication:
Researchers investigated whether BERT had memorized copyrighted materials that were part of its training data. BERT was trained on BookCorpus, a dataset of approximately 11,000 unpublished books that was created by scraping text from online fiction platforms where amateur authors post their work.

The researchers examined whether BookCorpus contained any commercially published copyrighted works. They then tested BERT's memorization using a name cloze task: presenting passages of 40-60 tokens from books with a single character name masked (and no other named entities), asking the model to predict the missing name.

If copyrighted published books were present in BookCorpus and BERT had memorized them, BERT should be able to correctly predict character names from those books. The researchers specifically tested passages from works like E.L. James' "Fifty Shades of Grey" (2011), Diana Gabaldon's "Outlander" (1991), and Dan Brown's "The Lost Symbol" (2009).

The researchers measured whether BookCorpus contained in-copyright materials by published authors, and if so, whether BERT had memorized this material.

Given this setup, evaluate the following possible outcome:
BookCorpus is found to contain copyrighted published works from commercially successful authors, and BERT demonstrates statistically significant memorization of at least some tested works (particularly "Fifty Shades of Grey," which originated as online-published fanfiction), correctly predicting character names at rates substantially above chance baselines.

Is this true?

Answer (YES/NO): YES